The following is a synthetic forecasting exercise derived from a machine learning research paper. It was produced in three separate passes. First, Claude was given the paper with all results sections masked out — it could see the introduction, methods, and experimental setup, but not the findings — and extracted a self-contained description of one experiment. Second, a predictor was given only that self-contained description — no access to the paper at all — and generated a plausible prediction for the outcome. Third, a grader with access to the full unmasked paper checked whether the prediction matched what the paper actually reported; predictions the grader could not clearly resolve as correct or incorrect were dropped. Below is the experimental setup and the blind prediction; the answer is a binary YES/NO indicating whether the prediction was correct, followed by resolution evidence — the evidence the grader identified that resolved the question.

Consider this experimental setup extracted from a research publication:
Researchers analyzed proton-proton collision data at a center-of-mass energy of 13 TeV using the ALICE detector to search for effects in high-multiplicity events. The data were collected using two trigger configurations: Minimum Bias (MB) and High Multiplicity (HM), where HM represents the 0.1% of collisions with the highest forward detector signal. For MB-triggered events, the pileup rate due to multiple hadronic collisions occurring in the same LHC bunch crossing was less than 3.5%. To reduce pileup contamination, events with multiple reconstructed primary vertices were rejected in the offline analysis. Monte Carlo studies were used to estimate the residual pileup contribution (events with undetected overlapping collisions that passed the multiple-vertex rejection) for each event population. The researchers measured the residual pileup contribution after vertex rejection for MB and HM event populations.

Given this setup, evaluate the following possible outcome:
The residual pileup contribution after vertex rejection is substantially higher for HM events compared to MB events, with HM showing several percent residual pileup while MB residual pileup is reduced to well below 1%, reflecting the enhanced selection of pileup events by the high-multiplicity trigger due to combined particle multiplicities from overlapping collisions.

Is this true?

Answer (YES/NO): NO